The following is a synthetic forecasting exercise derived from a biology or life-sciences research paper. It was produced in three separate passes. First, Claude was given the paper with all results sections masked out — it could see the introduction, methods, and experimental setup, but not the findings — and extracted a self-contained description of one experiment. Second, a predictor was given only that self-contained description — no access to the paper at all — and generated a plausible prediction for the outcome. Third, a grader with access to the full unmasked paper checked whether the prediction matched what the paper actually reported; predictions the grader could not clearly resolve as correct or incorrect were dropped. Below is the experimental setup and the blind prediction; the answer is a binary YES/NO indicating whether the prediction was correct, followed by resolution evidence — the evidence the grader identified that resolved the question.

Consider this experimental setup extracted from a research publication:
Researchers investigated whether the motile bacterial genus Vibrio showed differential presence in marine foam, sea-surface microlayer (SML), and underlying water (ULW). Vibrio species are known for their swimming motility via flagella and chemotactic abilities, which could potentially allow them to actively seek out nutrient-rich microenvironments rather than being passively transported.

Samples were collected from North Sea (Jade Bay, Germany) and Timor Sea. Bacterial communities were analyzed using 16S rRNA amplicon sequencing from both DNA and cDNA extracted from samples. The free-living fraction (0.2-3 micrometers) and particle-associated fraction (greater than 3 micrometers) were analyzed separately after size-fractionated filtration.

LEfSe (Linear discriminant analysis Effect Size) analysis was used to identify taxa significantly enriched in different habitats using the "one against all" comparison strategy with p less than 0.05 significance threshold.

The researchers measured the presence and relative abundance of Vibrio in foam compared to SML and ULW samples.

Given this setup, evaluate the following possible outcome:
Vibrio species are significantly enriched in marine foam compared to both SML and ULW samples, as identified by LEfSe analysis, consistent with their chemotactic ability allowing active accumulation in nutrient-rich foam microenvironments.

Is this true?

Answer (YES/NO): YES